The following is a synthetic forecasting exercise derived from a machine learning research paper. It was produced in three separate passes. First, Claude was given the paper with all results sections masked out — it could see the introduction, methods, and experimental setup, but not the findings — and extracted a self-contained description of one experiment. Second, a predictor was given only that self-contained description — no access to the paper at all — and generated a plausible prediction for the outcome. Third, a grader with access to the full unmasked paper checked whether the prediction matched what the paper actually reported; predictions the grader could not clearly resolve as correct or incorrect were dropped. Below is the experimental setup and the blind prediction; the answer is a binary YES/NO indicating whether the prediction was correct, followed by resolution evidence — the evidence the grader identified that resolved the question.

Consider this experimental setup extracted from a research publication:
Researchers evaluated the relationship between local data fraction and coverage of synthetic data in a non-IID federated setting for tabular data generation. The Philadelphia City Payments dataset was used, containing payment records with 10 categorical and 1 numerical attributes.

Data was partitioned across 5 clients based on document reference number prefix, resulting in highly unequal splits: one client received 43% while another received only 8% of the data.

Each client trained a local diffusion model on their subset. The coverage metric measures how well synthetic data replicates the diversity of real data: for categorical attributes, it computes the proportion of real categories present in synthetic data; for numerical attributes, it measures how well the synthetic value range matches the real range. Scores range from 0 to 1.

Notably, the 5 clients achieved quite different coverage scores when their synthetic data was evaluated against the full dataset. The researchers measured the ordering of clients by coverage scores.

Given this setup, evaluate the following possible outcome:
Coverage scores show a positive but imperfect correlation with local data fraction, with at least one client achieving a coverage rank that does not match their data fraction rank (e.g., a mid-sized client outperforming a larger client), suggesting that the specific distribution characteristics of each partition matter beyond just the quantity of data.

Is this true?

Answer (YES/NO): YES